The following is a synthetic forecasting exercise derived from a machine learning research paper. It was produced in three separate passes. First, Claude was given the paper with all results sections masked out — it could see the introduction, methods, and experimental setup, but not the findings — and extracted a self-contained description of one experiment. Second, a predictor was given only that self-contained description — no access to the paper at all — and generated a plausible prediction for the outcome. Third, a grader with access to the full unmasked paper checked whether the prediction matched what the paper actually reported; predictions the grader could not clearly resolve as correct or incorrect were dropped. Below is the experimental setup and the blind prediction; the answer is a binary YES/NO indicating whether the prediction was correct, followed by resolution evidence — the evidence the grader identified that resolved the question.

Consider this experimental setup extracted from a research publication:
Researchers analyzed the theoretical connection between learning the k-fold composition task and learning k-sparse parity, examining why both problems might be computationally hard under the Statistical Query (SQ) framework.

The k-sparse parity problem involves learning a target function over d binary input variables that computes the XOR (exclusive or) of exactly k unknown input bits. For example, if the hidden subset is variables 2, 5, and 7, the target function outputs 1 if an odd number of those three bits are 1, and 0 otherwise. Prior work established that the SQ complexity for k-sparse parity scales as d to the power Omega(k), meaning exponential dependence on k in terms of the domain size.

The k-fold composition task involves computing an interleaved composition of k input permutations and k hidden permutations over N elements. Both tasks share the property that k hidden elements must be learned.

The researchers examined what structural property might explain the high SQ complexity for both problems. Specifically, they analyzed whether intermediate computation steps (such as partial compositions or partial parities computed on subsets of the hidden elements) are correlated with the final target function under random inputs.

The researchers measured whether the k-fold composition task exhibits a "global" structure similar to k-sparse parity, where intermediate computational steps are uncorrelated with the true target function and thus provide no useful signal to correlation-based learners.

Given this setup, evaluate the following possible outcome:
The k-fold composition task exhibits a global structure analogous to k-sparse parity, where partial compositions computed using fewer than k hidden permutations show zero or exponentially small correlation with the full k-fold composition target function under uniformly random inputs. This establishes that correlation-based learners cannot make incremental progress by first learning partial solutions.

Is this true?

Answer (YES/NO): NO